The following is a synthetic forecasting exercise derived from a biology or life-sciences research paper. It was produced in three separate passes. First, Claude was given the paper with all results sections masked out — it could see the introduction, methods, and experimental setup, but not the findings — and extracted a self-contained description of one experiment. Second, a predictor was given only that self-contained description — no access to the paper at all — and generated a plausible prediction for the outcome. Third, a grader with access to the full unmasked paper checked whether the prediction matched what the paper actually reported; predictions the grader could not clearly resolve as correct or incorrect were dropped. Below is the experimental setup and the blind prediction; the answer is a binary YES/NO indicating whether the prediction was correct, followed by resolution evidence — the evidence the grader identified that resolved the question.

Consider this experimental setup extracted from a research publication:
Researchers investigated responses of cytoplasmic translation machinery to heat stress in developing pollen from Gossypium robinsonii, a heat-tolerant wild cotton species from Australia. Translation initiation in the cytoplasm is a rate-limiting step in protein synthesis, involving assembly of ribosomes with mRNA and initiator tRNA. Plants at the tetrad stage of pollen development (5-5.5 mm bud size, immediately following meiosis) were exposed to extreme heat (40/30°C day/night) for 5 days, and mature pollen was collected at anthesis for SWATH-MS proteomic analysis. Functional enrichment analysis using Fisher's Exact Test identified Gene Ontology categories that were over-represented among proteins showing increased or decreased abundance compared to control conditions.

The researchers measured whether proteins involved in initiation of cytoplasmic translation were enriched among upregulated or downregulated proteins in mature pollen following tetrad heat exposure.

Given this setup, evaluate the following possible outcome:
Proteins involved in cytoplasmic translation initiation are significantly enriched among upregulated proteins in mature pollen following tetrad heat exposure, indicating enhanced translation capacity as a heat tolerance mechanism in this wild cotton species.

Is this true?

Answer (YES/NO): YES